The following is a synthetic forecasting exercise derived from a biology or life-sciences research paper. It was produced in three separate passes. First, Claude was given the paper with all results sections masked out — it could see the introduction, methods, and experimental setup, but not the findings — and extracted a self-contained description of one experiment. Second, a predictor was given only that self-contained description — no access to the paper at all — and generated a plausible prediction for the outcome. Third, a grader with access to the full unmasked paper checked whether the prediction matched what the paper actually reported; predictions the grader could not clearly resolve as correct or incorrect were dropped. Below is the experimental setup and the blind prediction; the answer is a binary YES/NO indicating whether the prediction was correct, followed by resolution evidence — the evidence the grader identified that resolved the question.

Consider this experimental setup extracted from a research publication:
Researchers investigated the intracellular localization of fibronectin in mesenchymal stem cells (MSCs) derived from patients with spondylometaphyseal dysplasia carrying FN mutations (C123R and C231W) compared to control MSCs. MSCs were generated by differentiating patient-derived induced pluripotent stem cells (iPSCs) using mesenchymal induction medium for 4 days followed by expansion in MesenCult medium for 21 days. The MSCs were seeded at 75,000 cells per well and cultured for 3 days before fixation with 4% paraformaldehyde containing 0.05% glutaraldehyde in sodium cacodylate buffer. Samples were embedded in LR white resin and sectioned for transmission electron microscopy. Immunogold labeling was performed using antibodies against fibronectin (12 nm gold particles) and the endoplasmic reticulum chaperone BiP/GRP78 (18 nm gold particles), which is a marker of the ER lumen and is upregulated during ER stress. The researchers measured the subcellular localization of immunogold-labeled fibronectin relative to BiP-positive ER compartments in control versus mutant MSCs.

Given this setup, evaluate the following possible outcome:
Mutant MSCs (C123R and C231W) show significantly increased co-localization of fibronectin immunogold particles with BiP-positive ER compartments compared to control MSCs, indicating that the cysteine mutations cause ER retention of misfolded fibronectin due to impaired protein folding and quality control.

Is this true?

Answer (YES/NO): YES